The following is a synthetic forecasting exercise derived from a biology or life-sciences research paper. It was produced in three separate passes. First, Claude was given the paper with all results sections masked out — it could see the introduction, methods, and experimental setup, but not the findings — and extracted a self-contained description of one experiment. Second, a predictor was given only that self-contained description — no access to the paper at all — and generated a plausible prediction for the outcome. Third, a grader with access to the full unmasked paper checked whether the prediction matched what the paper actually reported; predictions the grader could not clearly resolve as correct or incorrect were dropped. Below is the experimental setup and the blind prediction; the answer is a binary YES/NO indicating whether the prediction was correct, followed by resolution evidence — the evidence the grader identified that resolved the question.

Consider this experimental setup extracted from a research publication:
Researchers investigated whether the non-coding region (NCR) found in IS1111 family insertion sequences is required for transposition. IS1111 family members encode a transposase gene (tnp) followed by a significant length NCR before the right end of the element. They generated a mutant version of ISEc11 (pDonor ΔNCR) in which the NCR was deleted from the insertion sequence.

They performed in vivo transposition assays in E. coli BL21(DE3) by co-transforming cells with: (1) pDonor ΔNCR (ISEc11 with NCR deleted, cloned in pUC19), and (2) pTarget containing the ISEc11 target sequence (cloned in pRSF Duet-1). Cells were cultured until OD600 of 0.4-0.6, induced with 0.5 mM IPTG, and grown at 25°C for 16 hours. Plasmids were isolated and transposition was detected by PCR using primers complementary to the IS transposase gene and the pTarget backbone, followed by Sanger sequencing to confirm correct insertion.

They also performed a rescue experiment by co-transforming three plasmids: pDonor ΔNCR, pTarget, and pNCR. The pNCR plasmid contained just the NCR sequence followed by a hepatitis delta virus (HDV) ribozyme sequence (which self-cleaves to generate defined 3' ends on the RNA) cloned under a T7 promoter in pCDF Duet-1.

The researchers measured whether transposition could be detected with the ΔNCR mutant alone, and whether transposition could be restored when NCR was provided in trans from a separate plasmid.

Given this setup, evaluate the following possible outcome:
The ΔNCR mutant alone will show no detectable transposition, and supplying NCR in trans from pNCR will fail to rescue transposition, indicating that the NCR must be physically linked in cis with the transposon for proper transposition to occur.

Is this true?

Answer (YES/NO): NO